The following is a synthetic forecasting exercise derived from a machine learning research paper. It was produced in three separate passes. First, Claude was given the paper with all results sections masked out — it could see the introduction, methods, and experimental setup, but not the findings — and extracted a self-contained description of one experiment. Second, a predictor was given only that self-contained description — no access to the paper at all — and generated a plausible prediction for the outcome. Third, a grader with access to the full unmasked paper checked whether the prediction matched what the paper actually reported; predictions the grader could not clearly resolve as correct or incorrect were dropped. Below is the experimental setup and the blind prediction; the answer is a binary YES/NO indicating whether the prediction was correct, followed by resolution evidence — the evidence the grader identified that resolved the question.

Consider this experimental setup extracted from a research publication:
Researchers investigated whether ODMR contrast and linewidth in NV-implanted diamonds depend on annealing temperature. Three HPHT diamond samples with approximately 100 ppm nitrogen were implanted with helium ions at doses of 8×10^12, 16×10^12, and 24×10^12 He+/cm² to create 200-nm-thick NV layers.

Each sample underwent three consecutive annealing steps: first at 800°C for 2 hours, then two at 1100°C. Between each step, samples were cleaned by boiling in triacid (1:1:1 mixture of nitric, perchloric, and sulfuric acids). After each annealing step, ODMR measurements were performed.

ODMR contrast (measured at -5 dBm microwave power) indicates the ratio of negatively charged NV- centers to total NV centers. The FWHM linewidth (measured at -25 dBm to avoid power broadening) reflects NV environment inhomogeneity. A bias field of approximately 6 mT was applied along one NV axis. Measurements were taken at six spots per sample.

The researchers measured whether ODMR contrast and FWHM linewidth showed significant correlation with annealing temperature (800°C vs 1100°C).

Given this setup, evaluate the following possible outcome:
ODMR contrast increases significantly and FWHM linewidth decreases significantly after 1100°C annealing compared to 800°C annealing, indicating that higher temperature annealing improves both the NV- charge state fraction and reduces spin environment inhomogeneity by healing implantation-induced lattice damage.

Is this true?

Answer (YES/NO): NO